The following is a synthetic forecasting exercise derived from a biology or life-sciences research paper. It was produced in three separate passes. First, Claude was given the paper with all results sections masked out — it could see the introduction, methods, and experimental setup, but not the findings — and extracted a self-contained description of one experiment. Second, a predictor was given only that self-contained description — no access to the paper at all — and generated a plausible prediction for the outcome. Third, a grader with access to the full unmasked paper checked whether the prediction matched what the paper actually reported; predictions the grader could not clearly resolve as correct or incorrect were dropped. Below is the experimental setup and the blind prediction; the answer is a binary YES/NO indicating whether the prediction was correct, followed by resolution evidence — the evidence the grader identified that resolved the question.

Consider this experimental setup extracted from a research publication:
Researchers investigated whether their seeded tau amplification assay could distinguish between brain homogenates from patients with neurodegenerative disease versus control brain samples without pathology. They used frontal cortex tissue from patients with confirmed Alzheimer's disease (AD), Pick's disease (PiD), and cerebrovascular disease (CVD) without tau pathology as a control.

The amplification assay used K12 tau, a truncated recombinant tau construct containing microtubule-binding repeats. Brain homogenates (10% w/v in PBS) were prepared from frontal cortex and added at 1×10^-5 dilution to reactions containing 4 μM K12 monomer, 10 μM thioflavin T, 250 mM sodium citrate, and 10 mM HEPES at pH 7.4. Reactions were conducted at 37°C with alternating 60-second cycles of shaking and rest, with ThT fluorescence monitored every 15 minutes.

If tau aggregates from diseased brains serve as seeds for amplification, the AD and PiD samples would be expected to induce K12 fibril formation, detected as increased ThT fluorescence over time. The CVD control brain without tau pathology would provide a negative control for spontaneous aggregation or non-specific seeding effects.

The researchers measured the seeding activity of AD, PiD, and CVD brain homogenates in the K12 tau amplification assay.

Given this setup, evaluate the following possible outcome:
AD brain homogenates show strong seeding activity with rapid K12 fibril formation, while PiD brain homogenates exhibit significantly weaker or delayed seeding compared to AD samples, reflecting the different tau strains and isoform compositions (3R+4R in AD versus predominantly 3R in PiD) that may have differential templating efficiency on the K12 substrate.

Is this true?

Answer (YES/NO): NO